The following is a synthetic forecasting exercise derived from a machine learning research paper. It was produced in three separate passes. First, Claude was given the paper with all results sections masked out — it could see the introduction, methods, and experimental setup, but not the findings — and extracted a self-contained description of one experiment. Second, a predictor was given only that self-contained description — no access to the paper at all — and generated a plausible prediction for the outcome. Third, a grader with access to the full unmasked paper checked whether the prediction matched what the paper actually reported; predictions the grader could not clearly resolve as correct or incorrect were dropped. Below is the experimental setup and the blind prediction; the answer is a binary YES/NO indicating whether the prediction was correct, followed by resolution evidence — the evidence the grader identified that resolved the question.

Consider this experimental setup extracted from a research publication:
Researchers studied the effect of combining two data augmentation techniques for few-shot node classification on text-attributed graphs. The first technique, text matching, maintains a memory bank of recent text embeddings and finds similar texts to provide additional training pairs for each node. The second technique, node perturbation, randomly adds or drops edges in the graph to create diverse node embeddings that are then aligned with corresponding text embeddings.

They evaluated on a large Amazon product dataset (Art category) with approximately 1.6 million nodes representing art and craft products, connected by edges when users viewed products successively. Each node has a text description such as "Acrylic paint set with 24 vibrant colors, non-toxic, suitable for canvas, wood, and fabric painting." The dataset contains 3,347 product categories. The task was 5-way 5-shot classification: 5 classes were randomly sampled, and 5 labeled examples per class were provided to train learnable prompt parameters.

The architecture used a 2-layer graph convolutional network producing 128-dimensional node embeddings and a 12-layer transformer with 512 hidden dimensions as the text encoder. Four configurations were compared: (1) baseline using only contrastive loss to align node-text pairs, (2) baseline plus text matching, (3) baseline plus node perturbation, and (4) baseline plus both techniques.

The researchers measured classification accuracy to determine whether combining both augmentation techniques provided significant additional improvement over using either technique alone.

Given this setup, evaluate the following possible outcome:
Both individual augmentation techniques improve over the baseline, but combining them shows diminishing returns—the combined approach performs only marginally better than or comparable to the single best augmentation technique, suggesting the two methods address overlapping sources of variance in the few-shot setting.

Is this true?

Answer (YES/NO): YES